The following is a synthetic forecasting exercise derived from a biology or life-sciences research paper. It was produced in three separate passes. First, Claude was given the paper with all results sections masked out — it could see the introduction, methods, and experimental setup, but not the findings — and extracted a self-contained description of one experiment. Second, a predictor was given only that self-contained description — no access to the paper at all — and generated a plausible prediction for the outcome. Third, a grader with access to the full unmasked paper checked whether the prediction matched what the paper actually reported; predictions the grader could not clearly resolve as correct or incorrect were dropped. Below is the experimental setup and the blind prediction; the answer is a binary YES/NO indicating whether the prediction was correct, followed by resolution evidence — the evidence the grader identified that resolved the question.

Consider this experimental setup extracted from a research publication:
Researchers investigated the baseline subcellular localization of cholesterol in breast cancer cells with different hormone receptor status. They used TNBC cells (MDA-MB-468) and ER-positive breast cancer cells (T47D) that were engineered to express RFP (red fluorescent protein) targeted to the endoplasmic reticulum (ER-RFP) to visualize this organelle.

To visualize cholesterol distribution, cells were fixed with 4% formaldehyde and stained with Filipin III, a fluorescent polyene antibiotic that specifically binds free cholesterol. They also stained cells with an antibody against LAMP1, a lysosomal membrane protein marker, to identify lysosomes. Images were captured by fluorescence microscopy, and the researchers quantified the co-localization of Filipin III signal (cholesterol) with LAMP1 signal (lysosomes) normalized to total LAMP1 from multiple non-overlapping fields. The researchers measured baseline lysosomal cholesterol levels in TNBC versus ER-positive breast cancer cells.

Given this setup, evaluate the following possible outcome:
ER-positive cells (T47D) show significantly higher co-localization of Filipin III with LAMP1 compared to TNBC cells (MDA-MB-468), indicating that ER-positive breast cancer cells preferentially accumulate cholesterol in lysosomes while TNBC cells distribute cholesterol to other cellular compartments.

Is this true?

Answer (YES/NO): YES